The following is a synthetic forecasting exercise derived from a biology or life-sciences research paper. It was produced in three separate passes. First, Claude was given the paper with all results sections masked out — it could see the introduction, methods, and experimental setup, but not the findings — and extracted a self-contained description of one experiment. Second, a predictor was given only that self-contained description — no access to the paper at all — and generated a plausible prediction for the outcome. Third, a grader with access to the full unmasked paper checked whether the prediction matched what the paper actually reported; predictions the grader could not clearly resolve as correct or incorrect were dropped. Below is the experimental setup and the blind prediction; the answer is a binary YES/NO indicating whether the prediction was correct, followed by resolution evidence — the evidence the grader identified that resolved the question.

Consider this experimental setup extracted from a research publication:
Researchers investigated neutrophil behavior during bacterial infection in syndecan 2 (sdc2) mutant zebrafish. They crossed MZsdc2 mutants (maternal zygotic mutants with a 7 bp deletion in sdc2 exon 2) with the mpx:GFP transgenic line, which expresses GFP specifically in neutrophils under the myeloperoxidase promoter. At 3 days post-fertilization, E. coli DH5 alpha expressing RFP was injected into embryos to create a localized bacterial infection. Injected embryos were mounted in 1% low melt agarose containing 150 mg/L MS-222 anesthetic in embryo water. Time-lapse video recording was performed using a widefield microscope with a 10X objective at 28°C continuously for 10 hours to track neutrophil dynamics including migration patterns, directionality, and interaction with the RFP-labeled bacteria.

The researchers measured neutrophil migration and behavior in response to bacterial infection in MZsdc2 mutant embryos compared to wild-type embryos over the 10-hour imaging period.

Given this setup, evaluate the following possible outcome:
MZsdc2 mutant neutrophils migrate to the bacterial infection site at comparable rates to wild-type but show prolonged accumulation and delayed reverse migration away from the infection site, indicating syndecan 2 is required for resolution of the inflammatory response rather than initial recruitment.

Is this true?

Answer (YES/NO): NO